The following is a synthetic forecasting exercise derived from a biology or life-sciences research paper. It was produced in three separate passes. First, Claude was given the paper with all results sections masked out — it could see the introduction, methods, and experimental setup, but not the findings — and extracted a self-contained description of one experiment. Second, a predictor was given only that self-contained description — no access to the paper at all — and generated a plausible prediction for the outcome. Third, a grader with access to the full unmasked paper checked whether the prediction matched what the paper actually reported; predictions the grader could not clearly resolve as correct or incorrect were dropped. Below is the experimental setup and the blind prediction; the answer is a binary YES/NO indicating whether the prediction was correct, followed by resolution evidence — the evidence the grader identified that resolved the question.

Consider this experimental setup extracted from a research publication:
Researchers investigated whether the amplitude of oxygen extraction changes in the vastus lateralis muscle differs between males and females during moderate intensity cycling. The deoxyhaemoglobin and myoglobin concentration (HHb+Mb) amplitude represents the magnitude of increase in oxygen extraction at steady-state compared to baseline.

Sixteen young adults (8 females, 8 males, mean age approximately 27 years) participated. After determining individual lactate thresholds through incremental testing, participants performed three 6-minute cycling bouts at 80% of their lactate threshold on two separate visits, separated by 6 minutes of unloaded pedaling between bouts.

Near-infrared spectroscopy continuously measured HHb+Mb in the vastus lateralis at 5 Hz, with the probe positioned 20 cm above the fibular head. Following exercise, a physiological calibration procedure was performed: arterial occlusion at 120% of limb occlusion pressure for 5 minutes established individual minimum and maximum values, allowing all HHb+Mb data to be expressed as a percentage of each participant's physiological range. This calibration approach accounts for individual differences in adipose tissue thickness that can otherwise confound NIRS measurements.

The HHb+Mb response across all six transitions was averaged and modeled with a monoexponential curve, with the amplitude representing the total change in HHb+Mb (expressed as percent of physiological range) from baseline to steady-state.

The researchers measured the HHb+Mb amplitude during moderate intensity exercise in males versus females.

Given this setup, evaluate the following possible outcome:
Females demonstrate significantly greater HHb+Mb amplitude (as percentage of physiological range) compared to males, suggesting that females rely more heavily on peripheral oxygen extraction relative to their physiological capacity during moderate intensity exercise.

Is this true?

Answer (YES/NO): NO